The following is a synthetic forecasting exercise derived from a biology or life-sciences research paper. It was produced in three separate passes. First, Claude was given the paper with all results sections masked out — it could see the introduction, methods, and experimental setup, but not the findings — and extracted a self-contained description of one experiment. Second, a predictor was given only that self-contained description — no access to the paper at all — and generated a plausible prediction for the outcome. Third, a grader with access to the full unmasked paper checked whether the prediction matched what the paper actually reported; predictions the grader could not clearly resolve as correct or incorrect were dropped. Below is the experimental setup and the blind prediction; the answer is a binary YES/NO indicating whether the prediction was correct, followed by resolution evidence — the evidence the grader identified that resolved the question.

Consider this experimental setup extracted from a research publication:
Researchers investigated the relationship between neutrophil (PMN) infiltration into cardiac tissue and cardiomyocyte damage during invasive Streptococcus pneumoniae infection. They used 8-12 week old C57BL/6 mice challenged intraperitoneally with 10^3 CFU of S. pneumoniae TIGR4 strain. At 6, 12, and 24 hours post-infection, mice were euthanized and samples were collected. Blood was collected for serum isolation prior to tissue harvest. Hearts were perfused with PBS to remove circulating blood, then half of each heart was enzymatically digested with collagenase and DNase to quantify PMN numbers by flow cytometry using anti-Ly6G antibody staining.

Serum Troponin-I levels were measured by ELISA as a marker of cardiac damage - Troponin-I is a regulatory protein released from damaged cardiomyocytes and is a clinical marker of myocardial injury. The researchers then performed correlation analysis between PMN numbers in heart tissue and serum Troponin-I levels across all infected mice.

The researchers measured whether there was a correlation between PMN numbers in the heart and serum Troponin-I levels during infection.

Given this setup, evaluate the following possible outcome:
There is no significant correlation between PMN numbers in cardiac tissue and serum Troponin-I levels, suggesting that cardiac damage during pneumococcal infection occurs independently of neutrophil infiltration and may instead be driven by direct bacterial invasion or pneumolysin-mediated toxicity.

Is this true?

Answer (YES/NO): NO